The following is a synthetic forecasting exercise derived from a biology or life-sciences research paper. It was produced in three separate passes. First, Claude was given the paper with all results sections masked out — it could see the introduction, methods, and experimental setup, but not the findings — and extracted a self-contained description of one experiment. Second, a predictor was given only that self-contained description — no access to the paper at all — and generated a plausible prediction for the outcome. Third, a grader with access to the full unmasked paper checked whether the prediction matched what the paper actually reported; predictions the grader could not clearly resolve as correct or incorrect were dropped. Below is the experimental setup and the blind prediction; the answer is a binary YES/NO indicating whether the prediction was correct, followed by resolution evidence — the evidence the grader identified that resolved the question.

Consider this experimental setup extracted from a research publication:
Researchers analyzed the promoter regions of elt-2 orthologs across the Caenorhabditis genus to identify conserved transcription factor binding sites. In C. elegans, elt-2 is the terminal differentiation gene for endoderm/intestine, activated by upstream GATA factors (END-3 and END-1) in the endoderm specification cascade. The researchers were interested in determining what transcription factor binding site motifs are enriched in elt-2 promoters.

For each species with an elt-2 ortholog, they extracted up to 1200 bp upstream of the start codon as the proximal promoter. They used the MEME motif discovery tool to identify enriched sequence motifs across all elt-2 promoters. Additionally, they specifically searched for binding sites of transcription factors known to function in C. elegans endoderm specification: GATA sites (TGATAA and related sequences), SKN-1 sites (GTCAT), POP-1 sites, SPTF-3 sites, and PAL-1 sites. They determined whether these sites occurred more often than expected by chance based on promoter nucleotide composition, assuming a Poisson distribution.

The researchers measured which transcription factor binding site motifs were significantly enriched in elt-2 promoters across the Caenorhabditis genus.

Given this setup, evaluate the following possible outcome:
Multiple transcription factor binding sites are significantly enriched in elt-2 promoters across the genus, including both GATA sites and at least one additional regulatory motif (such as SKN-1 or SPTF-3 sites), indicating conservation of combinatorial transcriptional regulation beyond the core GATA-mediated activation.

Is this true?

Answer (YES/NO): NO